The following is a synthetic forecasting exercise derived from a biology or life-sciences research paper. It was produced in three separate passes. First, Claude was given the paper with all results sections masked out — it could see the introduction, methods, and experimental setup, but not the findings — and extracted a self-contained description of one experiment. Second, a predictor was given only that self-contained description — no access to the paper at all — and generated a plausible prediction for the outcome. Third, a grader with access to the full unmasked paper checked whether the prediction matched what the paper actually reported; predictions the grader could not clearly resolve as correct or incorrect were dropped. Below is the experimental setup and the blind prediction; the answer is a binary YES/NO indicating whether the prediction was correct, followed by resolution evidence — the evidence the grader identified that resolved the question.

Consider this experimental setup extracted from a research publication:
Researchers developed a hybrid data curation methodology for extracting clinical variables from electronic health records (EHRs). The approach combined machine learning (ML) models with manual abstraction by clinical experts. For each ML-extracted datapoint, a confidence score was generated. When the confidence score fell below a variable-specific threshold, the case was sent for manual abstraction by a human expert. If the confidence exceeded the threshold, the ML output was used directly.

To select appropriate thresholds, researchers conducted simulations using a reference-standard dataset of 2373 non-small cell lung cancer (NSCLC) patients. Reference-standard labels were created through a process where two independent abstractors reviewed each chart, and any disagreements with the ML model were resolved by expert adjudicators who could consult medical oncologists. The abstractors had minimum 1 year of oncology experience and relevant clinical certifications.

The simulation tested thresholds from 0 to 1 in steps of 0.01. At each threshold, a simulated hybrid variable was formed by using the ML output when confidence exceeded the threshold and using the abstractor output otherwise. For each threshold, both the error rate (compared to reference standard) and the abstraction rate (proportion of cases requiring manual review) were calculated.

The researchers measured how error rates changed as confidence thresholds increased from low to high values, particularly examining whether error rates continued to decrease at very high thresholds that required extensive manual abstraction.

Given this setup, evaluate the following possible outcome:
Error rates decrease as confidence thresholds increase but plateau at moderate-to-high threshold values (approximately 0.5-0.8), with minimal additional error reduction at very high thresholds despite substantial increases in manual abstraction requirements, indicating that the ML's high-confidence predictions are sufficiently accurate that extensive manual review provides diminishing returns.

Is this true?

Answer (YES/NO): NO